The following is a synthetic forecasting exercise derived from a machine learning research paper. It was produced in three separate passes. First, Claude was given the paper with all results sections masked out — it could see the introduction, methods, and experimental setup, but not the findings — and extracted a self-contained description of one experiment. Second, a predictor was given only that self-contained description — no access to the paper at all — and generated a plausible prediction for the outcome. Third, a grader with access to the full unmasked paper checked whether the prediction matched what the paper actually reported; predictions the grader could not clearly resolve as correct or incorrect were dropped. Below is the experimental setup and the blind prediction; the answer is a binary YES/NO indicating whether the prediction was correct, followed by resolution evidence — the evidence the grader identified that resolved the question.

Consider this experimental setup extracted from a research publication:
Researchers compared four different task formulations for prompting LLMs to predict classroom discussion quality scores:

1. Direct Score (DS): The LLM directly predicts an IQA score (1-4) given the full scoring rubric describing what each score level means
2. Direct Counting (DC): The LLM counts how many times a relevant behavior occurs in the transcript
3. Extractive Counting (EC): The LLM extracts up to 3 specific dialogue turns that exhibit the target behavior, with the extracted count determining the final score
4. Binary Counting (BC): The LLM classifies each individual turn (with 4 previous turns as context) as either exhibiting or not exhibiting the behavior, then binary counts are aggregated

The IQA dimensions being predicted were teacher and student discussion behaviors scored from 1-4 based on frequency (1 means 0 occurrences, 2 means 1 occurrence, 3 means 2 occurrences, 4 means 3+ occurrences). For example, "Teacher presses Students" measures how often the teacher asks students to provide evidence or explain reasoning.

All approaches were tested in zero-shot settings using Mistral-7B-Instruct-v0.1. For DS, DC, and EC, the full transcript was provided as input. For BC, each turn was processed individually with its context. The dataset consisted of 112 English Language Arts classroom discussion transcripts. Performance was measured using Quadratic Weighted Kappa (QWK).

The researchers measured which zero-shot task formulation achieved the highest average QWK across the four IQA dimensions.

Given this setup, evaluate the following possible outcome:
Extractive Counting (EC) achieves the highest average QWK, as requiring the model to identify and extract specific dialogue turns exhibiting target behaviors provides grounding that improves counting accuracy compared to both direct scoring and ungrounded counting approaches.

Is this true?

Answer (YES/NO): NO